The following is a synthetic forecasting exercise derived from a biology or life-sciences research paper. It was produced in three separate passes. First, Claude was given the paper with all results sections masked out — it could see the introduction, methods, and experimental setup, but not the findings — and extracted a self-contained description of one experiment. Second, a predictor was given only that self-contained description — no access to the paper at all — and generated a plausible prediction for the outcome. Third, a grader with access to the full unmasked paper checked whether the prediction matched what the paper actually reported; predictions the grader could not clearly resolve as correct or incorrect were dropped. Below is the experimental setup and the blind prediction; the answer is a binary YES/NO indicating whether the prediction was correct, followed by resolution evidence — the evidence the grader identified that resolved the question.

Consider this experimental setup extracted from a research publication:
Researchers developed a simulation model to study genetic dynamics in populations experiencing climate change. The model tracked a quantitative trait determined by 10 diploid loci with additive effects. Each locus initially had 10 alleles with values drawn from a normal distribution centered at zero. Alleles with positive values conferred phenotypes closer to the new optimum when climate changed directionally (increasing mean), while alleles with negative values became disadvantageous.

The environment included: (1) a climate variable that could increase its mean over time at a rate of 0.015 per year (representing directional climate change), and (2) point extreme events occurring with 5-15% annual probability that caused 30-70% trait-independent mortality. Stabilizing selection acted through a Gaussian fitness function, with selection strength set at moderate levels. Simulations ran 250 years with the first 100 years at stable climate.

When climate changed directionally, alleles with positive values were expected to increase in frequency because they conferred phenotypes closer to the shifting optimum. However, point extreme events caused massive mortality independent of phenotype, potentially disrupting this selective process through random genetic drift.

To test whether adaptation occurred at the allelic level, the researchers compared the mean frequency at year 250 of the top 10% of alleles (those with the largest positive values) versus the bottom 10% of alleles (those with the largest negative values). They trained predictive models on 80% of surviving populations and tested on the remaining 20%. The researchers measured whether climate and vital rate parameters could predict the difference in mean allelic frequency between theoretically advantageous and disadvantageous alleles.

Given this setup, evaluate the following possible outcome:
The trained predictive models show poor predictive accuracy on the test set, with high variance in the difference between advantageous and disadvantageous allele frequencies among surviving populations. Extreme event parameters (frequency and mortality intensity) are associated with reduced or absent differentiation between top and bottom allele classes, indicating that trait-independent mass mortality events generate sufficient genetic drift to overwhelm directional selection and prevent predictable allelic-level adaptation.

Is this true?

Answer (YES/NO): NO